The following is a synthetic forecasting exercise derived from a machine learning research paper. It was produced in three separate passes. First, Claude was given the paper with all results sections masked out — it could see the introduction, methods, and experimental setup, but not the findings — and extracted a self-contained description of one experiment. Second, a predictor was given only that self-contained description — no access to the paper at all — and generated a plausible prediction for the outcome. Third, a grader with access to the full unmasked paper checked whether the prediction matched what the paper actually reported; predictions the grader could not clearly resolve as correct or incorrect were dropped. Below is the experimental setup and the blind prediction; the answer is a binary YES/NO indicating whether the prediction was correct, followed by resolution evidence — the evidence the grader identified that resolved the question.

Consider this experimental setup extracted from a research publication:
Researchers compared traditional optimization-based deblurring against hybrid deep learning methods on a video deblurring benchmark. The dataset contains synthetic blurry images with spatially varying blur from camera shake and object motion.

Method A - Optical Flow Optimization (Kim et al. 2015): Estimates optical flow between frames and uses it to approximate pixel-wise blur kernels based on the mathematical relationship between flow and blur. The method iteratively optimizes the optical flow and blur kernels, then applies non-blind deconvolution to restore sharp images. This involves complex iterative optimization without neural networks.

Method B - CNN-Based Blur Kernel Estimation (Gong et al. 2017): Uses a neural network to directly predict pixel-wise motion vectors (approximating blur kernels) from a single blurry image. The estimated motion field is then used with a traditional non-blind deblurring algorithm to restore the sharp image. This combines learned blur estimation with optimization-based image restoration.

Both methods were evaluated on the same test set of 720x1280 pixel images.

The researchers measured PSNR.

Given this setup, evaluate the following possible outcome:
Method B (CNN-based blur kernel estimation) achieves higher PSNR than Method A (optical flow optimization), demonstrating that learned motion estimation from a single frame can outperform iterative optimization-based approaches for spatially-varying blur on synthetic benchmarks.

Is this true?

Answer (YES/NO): YES